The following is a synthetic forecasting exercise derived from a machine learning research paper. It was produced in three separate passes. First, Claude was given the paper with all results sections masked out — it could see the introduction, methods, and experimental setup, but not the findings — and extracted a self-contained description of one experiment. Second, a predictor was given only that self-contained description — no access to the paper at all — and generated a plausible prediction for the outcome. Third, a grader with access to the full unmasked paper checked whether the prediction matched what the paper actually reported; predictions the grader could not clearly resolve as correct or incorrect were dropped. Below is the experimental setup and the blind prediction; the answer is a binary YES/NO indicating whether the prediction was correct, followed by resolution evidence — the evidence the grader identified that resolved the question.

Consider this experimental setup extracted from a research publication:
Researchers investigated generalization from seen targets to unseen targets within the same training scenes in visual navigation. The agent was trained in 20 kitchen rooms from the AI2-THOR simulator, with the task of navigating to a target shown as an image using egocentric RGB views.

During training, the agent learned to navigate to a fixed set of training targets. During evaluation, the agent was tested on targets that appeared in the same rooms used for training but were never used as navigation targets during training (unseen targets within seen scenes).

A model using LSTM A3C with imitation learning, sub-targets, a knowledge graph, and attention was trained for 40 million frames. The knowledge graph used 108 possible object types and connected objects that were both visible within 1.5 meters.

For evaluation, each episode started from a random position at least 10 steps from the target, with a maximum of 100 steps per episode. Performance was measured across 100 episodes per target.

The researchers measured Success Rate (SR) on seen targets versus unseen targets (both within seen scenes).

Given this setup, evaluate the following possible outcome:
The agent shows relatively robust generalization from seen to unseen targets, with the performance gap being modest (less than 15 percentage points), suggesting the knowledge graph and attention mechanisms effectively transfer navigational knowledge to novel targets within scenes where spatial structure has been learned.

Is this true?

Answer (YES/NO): NO